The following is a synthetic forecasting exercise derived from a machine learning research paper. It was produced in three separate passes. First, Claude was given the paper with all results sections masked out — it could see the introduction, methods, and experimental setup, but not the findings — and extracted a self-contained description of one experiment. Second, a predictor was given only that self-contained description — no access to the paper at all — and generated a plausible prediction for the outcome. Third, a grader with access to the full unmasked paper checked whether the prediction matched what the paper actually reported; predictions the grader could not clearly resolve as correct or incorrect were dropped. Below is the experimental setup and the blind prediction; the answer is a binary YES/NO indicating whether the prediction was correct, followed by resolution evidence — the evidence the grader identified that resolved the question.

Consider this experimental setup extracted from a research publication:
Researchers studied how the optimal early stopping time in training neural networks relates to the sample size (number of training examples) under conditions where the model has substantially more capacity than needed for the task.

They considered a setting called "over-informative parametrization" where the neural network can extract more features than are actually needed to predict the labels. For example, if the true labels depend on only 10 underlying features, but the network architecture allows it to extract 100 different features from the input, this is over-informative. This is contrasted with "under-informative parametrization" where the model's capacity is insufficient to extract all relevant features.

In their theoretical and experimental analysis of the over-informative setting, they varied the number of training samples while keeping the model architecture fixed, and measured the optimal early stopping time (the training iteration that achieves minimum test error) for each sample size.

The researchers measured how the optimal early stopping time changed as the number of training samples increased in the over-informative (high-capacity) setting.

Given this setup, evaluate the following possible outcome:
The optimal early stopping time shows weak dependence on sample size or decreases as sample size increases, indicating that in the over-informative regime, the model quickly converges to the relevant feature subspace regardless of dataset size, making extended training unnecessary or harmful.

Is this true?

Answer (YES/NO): NO